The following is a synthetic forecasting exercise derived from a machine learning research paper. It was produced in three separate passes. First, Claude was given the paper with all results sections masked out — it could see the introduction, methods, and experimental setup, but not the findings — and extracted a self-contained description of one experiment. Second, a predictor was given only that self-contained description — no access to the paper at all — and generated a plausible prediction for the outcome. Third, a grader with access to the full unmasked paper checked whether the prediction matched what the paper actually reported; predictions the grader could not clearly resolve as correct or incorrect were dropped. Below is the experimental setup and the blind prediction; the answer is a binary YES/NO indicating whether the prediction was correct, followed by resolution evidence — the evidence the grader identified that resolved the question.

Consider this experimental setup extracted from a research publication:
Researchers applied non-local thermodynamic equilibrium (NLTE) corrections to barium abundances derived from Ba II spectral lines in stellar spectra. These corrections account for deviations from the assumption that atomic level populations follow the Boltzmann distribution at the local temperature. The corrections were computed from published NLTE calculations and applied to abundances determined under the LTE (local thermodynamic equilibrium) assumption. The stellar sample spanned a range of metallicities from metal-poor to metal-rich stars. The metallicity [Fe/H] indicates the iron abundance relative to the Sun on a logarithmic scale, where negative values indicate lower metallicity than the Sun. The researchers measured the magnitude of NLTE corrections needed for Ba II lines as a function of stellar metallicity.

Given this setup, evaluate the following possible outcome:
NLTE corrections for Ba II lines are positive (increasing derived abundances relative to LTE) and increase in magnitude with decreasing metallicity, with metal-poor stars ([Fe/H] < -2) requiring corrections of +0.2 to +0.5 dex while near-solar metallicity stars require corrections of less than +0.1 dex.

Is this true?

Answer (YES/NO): NO